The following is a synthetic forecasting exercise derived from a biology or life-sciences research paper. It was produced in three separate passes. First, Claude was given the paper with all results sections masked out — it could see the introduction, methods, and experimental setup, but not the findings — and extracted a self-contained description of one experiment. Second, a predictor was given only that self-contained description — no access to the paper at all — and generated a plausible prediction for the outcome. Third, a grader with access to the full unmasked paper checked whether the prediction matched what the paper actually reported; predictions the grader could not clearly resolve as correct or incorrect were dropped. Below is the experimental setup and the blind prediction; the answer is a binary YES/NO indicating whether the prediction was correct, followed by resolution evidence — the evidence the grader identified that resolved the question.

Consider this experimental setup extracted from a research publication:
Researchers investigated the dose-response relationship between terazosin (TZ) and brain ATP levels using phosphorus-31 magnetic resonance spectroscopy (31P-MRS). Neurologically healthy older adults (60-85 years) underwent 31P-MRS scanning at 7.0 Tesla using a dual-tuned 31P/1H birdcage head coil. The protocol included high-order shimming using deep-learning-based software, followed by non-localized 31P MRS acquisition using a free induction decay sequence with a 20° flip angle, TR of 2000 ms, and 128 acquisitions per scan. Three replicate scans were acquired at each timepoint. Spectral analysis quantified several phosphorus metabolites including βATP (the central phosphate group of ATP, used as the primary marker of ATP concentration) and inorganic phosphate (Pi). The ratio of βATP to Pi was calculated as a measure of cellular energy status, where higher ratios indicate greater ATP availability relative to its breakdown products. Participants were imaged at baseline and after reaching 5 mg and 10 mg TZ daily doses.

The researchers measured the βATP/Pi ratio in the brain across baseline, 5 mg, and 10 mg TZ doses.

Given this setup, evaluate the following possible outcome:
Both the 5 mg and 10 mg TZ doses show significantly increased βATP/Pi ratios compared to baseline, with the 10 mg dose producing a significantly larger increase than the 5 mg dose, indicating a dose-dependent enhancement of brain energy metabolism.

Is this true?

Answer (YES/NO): NO